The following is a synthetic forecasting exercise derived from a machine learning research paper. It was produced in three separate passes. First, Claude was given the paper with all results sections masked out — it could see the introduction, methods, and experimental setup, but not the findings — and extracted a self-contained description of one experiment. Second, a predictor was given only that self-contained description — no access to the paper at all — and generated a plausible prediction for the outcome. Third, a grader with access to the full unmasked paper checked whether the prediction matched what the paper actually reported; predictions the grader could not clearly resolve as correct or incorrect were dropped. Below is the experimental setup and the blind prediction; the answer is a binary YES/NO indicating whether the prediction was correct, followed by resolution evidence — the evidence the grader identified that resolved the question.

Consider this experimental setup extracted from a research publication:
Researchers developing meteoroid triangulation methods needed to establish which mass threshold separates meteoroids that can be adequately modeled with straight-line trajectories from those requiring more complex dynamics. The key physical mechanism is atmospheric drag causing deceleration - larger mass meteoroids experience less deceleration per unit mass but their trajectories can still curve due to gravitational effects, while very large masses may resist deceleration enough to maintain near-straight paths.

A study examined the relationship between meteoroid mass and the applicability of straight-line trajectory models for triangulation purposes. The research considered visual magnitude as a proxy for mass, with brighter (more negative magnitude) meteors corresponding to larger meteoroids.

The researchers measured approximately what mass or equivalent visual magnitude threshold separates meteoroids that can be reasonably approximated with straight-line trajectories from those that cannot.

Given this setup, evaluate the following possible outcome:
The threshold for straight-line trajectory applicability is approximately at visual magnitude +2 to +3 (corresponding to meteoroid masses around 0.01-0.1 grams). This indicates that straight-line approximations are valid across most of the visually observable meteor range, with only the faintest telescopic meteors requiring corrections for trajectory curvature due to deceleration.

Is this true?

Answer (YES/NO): NO